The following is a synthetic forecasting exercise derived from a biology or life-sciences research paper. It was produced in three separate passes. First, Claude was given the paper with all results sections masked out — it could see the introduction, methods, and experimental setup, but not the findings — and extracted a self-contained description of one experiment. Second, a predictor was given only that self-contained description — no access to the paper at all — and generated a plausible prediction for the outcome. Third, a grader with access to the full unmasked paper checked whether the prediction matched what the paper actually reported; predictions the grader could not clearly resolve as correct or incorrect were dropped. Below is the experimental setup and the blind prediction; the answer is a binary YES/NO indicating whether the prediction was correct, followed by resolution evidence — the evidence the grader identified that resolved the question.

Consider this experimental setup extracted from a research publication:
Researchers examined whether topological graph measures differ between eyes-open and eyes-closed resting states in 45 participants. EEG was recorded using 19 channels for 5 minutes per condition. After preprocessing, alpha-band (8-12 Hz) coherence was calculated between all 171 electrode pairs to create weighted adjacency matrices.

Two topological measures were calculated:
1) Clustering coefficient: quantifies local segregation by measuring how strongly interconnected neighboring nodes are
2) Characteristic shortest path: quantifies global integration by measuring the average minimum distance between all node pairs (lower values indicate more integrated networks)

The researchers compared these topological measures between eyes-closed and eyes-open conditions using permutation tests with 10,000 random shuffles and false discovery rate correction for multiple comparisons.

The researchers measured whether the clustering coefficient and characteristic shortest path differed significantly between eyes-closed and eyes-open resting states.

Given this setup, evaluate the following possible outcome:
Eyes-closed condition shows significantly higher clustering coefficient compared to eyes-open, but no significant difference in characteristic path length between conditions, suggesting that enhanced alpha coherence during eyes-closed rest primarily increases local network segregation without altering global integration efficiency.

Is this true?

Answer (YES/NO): NO